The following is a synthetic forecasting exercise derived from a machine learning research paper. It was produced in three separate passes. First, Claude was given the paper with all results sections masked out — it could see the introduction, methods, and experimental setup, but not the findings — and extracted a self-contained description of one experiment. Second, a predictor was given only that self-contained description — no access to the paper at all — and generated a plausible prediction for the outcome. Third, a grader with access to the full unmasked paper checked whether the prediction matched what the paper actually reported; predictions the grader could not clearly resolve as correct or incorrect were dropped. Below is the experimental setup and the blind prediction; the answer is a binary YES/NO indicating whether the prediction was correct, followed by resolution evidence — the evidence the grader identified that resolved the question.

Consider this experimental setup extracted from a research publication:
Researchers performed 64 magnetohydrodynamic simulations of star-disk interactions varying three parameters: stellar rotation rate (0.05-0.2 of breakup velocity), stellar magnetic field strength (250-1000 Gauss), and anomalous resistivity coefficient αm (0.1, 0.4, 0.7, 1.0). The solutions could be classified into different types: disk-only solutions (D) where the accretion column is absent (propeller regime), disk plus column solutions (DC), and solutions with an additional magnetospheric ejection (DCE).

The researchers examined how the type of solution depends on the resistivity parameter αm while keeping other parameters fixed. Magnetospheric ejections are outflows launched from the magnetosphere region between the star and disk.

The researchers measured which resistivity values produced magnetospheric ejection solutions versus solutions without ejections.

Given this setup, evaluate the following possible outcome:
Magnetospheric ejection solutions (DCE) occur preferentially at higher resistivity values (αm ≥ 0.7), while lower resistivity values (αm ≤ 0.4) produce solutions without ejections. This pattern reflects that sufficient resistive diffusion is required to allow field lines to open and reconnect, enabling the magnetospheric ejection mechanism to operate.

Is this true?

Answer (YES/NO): NO